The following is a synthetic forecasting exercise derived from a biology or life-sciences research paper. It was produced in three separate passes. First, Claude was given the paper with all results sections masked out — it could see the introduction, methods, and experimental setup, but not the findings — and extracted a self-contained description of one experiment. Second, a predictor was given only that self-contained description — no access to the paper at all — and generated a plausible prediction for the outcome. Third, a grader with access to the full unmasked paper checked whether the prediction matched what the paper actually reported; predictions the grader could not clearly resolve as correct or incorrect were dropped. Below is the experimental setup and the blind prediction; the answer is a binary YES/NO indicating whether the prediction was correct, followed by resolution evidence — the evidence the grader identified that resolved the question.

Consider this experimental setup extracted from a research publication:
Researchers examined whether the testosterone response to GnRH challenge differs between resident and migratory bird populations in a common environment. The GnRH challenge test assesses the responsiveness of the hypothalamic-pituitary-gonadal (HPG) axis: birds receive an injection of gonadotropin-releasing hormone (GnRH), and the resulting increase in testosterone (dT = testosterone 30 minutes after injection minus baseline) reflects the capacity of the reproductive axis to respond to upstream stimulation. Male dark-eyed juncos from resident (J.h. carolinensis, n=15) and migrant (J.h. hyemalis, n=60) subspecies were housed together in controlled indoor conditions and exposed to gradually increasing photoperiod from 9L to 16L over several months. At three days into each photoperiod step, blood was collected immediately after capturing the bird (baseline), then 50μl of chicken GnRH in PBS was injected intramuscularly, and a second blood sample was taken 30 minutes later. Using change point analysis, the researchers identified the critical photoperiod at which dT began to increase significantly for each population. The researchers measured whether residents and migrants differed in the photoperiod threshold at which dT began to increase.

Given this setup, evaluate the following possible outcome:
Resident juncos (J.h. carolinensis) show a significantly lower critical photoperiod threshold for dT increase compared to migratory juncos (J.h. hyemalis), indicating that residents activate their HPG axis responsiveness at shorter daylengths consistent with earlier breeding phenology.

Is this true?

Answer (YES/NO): YES